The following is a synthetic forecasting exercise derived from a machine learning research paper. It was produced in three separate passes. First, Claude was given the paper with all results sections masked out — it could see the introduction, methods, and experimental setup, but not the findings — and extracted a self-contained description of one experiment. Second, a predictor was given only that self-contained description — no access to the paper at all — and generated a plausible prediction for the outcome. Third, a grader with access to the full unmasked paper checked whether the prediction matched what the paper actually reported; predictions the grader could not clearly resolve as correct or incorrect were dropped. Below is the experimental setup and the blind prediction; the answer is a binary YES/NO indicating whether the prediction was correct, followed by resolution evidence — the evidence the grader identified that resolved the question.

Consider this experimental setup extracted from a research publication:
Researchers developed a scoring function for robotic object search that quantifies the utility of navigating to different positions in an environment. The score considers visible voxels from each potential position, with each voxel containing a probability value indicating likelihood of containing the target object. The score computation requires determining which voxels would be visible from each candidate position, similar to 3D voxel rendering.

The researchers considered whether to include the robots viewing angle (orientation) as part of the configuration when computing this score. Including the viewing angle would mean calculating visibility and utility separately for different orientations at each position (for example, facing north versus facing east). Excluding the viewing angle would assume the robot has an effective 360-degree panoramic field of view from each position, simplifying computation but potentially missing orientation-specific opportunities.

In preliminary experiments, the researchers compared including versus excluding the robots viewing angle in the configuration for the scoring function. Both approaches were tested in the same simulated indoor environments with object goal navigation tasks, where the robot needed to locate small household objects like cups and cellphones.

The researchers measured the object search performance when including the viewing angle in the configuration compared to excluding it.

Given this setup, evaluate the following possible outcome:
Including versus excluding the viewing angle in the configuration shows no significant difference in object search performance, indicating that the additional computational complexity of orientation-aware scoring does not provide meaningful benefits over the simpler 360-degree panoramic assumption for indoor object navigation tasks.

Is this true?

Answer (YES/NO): YES